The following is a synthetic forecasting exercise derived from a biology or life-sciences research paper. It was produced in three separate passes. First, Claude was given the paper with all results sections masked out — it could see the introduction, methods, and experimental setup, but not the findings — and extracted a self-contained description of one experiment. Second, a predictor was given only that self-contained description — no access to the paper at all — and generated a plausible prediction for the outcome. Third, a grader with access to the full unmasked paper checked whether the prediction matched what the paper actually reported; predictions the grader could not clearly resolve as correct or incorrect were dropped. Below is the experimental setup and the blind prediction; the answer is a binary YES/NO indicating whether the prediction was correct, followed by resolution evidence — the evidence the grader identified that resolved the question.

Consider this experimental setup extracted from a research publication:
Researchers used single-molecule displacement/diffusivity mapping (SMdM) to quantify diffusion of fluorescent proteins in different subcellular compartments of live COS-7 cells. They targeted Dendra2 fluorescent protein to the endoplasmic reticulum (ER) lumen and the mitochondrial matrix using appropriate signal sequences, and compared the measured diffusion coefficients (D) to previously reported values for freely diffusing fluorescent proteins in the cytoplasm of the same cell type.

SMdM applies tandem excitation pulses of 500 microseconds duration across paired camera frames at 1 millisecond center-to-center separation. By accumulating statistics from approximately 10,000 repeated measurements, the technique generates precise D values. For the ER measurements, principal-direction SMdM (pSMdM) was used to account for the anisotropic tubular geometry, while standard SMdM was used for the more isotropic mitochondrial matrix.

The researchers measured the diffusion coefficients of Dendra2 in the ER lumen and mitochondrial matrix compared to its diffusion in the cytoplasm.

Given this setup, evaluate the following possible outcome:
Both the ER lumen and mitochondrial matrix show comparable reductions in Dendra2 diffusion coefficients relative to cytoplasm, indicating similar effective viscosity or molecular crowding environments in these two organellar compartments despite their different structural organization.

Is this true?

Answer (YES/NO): YES